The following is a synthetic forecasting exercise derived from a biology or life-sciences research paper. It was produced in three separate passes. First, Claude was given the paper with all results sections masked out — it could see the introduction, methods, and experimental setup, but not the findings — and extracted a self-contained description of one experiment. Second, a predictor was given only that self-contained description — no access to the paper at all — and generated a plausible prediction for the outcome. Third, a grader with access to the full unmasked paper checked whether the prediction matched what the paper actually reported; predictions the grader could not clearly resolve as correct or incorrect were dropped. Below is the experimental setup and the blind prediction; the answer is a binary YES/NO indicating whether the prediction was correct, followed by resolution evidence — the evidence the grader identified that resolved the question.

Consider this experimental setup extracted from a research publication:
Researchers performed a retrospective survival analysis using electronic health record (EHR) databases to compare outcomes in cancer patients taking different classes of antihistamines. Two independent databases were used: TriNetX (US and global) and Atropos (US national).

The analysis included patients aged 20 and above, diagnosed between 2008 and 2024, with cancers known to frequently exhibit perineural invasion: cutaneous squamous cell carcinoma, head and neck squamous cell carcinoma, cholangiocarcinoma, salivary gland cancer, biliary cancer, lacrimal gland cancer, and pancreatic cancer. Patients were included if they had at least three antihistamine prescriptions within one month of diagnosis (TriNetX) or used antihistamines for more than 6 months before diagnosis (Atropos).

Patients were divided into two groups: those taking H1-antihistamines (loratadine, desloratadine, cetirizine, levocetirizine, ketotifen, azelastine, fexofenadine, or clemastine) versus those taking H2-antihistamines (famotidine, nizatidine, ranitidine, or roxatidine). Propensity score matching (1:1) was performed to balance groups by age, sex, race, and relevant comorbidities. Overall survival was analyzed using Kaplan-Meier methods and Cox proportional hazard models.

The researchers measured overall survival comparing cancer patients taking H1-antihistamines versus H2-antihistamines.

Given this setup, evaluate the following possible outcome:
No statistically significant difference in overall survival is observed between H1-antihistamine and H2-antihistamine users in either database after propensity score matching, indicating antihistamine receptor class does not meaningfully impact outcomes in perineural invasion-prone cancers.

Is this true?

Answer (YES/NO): NO